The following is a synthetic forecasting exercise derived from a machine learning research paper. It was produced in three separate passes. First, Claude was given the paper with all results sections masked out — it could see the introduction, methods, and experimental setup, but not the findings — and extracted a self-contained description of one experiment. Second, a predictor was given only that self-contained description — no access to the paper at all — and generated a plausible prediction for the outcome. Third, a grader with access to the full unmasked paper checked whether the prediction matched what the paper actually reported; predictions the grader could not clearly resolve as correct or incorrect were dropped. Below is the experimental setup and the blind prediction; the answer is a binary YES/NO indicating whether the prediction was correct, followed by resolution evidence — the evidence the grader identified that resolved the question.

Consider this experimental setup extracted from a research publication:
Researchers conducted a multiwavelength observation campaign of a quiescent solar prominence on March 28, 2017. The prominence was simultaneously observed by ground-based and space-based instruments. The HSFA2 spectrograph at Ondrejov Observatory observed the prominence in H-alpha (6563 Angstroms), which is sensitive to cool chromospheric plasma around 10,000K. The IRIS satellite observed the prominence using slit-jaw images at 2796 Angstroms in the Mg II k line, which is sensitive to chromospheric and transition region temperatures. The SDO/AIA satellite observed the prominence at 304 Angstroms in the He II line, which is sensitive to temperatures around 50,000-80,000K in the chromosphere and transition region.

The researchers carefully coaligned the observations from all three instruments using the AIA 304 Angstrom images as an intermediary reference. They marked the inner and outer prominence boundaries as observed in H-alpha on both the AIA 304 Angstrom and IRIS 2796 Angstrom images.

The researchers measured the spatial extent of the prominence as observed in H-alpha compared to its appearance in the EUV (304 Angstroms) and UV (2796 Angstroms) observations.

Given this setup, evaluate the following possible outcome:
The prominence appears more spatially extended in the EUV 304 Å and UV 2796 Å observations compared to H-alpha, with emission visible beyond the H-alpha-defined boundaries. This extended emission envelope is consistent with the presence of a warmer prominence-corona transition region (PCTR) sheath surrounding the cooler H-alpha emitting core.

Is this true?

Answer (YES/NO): YES